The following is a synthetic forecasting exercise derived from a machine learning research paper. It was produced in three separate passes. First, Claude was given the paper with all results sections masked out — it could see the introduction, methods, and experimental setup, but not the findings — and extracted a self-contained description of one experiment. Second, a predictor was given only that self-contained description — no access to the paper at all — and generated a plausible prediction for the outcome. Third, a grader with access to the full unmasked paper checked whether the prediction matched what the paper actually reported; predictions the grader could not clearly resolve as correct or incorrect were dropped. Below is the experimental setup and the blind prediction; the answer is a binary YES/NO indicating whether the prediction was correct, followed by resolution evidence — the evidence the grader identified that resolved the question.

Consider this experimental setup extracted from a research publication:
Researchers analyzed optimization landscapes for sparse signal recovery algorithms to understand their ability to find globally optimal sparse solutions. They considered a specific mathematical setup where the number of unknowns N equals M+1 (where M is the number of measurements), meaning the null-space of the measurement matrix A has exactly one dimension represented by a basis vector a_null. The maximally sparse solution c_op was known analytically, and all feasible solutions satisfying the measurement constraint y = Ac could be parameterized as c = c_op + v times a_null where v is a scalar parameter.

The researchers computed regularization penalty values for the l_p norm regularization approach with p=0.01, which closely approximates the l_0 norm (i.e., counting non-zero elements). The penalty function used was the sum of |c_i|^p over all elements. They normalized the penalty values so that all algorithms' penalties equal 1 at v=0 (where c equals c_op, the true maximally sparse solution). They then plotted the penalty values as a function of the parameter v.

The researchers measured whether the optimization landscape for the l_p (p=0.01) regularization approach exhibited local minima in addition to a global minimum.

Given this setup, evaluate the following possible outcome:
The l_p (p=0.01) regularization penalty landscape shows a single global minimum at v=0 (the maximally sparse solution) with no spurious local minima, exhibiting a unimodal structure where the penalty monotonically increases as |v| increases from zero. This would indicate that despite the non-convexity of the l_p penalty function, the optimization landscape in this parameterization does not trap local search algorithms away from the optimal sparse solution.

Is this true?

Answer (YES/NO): NO